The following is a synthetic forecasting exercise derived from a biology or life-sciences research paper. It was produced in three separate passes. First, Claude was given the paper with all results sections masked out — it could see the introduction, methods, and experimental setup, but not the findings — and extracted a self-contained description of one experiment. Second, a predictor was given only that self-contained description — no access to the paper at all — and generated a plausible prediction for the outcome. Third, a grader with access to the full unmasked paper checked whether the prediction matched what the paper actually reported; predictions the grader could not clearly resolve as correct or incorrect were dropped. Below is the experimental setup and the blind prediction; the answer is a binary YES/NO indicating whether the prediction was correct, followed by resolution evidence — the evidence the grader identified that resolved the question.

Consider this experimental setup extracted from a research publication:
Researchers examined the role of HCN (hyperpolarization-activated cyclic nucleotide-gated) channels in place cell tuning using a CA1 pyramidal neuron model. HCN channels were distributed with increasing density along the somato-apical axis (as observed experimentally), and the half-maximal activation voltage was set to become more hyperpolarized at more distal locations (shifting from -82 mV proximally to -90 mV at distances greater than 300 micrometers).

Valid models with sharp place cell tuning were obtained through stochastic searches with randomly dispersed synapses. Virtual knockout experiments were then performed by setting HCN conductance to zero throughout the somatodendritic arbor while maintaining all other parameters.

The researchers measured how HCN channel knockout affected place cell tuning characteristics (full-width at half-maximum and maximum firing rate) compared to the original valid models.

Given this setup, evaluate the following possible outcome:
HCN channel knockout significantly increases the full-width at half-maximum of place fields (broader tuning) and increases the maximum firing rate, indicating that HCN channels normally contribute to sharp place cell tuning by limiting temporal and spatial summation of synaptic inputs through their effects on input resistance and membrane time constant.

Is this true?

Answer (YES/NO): NO